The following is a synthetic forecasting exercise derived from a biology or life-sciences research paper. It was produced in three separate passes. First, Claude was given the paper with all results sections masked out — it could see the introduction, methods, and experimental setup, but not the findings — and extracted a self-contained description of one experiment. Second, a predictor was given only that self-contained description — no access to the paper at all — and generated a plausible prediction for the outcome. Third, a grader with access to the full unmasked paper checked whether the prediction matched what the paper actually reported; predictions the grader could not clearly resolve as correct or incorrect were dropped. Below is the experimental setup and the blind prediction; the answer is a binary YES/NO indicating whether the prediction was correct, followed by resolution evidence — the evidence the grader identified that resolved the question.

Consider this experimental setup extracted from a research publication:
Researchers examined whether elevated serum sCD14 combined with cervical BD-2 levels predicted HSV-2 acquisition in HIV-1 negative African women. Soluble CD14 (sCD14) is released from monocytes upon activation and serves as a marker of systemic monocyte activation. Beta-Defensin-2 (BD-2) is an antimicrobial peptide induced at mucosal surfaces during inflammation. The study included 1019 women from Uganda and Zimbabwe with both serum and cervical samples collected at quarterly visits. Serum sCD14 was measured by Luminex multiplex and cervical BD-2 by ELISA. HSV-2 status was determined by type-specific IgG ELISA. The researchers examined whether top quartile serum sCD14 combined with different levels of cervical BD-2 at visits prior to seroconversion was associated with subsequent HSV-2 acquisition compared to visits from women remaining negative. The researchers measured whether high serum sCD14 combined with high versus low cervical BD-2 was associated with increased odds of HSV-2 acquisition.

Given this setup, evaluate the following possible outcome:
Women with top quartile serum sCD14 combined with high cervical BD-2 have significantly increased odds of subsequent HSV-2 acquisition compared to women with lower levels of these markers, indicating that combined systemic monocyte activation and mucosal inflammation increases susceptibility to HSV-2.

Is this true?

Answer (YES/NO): YES